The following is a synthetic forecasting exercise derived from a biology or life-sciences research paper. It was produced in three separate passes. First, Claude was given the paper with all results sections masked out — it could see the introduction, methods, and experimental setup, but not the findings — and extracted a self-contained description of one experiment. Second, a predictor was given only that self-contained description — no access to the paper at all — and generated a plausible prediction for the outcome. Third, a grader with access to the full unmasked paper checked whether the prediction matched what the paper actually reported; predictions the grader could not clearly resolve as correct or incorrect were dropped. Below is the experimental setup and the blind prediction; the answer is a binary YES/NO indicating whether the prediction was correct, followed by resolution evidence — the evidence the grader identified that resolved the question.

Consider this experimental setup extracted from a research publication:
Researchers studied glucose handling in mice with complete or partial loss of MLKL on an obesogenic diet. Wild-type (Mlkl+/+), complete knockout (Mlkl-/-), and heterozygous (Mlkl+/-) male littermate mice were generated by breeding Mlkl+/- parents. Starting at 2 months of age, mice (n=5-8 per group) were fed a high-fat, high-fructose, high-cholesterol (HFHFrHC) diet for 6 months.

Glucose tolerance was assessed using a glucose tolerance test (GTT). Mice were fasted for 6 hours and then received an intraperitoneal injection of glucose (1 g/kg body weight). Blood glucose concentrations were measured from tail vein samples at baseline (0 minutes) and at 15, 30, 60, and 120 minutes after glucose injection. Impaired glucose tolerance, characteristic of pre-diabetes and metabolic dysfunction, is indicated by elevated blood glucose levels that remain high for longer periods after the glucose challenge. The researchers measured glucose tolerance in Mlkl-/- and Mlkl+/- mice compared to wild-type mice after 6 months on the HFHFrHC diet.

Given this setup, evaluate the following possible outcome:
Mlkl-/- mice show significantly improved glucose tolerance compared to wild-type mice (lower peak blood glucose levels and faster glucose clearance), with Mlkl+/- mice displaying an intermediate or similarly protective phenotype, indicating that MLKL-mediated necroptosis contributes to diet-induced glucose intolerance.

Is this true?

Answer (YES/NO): NO